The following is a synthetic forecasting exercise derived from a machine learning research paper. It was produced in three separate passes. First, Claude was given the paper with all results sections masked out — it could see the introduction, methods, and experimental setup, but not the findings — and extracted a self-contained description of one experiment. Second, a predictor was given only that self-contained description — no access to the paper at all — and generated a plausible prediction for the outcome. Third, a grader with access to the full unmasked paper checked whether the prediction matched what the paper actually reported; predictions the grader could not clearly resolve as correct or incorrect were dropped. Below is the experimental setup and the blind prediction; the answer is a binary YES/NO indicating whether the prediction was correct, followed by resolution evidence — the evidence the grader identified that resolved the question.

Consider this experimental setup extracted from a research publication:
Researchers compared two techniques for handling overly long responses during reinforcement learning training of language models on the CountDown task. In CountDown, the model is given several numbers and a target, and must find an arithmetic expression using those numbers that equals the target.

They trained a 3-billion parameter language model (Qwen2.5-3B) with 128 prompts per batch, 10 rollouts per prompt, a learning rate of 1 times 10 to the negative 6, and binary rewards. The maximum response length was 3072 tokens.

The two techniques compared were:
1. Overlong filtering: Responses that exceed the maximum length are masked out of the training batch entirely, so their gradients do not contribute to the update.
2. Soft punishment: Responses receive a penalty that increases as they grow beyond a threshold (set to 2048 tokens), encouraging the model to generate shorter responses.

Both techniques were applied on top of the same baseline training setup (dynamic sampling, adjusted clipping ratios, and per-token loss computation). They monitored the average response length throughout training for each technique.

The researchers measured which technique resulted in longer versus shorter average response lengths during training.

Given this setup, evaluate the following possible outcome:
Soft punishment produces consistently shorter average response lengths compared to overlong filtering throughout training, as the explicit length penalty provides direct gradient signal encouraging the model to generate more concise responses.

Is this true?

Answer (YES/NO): YES